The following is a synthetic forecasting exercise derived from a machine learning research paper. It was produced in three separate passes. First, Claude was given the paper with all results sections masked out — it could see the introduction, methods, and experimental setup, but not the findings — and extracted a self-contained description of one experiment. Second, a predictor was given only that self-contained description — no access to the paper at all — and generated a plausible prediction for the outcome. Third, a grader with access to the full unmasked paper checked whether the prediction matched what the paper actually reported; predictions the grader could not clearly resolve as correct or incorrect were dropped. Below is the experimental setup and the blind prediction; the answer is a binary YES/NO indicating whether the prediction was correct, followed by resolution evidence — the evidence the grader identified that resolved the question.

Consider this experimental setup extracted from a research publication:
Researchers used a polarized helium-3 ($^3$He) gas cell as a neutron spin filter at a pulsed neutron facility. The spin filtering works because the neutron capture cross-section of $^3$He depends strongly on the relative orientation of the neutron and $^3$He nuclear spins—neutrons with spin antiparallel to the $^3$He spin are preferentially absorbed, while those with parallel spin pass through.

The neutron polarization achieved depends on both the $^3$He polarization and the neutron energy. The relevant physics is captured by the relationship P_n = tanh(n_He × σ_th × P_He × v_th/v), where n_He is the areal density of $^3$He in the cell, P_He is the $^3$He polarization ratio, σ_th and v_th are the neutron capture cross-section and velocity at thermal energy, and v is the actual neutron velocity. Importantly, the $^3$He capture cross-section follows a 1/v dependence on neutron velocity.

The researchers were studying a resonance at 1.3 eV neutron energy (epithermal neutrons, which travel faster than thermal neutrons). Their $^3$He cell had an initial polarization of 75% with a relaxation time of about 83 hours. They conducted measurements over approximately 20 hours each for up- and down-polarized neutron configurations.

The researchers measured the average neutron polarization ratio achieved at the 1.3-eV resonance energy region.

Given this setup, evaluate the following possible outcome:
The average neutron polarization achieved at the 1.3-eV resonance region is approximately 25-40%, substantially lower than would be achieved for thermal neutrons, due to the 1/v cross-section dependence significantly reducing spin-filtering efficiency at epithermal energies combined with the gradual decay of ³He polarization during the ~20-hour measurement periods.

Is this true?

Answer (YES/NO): YES